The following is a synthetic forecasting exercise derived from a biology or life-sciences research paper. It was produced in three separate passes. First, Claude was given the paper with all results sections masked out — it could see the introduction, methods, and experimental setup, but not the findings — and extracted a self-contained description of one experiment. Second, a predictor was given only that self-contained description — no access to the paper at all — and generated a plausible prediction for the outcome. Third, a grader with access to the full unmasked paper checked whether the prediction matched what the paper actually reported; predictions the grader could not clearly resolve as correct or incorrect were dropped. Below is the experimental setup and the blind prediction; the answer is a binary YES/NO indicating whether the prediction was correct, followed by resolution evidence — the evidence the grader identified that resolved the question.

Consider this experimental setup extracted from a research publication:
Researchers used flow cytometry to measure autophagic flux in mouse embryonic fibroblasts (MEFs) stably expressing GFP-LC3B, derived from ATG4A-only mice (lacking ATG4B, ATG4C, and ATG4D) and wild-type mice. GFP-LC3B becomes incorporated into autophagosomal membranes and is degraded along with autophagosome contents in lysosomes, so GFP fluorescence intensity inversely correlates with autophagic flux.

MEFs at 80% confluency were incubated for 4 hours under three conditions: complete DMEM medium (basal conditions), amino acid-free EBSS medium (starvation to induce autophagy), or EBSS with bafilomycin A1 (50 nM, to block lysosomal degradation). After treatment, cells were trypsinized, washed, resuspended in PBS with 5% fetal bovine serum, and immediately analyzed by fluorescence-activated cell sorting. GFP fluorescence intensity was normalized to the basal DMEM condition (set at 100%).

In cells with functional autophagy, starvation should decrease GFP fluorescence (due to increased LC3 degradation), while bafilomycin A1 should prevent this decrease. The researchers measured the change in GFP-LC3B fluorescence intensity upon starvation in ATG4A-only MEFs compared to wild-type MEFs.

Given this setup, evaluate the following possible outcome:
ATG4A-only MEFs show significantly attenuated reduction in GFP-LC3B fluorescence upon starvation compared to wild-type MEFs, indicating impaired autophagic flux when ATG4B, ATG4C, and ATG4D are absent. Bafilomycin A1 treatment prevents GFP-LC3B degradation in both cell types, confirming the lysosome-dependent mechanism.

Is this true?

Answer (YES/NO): YES